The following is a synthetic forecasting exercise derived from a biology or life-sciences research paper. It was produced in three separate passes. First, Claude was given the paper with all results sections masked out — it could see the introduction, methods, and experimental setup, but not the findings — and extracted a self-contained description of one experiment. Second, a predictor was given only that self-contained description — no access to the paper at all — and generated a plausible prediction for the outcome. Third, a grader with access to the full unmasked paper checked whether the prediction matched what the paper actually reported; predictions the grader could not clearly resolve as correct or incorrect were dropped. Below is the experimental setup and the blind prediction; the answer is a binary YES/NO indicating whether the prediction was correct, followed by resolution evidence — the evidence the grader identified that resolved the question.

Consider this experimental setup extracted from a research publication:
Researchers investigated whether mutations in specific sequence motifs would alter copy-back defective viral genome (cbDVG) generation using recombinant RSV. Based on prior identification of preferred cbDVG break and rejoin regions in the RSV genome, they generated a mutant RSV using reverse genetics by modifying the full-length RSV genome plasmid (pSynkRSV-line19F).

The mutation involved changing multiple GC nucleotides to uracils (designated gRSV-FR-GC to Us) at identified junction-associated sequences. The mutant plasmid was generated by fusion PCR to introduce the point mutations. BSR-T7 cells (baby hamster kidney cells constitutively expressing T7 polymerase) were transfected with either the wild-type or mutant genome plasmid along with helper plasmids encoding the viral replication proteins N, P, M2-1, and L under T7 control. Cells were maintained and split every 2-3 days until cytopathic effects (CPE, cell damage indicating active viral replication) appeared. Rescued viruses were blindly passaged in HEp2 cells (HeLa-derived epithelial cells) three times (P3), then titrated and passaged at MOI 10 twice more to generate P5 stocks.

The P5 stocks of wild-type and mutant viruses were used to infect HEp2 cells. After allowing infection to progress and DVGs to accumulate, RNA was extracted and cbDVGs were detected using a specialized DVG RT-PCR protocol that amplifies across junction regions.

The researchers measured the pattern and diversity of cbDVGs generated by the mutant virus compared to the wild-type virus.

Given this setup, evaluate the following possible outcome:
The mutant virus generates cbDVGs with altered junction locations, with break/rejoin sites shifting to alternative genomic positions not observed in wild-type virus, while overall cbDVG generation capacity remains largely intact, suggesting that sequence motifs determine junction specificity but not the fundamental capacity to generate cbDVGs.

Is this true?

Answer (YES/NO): NO